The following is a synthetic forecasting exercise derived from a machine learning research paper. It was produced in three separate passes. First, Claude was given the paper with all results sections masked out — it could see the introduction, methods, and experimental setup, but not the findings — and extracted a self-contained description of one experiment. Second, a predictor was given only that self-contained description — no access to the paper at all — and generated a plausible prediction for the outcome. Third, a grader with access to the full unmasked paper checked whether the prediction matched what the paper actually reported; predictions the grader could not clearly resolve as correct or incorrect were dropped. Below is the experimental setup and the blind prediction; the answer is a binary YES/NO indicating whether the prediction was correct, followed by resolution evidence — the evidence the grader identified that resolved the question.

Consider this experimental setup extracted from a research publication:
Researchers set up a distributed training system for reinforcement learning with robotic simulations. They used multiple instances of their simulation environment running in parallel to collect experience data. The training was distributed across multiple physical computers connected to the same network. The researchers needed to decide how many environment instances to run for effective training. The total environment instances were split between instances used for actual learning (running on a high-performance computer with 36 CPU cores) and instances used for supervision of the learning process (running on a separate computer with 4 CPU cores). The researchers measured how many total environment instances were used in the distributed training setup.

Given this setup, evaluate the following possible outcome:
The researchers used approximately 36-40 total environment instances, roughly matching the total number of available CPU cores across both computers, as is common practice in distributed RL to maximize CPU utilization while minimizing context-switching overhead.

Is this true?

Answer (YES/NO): NO